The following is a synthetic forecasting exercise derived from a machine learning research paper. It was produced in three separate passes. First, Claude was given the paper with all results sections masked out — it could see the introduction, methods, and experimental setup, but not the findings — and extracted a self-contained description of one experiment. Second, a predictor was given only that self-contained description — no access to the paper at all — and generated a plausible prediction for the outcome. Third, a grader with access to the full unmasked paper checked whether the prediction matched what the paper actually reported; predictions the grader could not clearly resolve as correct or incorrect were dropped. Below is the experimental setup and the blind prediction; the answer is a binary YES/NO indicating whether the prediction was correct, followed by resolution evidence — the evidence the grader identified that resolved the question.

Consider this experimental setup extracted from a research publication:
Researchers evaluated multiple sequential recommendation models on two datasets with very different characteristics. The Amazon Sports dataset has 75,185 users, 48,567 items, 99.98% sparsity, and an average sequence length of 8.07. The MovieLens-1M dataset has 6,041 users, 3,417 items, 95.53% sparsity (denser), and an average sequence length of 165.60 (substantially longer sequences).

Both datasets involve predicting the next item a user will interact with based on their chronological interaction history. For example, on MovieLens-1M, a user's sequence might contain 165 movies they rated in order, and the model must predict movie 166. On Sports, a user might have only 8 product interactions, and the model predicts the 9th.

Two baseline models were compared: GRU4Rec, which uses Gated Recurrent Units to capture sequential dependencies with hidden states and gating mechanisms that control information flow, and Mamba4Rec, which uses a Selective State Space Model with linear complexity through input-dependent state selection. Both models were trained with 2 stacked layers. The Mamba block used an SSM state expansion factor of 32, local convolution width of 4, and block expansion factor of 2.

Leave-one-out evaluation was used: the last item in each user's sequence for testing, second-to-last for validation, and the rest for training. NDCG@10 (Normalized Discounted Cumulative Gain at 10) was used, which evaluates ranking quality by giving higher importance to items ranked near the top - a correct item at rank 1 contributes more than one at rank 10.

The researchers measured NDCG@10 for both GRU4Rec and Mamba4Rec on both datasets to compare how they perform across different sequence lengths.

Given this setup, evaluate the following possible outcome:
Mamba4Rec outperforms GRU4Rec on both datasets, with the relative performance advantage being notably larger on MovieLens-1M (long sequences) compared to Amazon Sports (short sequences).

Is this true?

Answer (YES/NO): NO